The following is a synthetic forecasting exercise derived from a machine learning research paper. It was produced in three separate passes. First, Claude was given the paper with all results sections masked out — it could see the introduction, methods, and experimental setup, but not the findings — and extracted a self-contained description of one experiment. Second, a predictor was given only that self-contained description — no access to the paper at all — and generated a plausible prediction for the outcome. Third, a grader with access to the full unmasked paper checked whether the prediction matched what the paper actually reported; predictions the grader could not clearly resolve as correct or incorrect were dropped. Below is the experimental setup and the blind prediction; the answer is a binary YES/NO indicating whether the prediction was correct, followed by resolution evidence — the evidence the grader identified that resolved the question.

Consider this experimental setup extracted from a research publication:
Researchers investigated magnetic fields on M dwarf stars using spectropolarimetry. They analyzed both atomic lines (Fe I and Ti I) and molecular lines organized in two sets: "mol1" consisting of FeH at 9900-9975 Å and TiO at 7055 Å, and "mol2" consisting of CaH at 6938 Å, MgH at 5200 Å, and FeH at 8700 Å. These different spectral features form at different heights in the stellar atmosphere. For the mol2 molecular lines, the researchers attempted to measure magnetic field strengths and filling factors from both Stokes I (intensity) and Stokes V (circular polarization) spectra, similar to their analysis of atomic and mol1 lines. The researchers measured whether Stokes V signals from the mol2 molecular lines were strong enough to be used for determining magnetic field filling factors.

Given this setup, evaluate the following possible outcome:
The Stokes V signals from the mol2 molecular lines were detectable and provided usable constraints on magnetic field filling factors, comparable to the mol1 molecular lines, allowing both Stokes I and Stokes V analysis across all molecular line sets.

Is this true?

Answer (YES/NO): NO